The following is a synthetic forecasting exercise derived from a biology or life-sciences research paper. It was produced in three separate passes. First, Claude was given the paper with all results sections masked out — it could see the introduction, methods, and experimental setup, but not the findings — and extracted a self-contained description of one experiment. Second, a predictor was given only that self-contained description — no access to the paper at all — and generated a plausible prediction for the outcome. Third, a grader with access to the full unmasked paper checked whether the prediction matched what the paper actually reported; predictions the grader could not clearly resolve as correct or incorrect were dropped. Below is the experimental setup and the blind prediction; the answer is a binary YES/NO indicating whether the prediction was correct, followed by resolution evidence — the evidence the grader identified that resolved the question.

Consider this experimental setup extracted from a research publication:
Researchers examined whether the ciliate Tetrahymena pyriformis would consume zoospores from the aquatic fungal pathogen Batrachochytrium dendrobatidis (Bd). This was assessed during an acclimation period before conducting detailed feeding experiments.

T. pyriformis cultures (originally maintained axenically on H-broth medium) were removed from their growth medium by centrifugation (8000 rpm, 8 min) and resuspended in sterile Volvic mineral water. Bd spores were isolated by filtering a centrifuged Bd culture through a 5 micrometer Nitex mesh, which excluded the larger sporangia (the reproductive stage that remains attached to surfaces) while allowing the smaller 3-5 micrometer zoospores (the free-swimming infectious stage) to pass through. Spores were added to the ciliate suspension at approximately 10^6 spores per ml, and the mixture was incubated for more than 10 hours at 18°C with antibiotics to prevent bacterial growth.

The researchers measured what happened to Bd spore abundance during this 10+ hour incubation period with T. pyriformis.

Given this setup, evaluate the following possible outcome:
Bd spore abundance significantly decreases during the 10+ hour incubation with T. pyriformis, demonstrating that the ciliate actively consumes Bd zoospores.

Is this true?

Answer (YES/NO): YES